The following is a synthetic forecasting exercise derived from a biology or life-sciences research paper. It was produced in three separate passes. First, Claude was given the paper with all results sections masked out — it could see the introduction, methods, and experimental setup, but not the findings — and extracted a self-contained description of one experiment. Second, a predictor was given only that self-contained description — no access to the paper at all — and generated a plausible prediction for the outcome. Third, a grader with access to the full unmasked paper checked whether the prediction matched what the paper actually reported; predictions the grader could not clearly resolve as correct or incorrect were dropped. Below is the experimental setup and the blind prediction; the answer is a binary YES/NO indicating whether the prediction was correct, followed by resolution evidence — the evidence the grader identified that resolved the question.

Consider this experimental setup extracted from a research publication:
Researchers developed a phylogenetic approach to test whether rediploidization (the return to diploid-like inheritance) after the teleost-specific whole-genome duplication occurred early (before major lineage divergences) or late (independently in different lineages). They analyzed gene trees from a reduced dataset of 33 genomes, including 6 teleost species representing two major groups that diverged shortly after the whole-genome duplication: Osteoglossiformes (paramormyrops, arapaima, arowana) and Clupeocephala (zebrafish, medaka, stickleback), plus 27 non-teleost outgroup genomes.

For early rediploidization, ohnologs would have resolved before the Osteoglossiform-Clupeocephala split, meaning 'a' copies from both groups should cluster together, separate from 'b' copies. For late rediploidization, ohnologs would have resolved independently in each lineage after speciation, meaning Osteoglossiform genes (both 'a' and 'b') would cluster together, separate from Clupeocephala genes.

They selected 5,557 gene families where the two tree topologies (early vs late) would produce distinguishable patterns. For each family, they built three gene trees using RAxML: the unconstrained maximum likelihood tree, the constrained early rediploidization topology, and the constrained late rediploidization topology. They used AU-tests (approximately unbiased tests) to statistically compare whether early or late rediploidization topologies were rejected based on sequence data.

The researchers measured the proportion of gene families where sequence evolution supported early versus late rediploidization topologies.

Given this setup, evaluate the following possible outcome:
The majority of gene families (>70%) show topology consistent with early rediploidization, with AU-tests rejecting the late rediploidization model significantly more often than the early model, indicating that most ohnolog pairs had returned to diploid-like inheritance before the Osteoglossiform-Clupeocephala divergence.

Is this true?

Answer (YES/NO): NO